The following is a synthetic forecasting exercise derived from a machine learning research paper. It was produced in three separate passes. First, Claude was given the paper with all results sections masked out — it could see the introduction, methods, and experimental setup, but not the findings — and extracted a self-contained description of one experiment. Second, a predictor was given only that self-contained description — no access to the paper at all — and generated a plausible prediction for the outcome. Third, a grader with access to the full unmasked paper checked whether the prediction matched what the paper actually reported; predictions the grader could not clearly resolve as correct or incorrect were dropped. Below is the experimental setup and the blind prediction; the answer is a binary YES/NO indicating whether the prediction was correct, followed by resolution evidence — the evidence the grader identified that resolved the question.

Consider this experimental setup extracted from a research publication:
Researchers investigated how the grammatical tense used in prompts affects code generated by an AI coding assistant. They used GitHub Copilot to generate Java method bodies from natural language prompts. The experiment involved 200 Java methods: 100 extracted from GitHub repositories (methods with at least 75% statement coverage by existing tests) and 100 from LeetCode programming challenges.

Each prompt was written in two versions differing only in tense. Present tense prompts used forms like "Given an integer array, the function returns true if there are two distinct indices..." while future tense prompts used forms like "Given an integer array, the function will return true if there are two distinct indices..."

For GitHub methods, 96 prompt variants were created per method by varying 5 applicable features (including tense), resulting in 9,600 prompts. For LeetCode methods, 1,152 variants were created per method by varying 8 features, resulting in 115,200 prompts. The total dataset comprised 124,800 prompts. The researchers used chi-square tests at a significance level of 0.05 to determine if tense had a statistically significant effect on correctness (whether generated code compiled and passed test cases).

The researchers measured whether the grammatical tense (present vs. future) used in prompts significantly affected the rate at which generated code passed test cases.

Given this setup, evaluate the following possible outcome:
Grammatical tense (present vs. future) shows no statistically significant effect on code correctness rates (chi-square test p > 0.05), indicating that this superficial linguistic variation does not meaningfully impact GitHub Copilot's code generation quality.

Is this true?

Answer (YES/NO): NO